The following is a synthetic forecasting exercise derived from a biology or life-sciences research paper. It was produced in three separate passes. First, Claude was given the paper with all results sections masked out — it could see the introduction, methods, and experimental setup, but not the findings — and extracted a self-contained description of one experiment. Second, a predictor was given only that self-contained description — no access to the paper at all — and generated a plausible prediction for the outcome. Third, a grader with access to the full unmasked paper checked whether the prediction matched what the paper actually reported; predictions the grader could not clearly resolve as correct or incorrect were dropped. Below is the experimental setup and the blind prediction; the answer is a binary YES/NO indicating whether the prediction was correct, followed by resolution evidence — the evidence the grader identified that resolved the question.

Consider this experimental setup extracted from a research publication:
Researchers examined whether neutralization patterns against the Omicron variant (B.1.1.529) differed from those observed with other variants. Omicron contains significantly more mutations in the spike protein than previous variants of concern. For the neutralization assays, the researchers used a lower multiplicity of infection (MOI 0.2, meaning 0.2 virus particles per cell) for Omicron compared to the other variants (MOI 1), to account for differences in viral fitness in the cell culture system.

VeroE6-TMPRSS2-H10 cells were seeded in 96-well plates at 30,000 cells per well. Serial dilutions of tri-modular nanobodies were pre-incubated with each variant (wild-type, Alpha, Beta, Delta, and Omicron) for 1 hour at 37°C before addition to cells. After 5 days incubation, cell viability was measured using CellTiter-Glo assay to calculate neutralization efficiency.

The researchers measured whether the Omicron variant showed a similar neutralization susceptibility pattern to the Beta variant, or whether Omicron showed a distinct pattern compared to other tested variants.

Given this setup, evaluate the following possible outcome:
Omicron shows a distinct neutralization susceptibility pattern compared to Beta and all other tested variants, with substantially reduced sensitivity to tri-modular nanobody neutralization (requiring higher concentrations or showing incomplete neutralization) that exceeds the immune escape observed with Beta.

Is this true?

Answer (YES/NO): NO